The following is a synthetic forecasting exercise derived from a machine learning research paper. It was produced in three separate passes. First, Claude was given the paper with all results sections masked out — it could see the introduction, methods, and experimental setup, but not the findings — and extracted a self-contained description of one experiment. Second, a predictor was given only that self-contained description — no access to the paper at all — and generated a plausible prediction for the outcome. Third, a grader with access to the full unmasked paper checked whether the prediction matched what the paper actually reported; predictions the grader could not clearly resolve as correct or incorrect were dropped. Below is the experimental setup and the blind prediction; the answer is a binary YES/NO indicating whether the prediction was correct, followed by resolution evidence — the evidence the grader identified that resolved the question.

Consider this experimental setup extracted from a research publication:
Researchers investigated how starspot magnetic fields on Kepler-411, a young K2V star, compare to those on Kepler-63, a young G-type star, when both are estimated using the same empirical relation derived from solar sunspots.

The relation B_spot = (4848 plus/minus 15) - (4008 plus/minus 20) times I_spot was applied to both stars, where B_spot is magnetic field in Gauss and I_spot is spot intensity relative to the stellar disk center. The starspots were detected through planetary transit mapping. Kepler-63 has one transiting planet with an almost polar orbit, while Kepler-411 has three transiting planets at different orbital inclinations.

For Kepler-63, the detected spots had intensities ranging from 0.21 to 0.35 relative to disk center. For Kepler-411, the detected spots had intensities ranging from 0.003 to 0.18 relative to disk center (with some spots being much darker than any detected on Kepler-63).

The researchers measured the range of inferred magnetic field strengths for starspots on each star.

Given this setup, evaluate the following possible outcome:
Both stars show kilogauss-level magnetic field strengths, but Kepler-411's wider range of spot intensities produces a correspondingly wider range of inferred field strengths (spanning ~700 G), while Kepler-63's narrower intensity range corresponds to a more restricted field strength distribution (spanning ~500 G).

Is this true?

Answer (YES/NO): NO